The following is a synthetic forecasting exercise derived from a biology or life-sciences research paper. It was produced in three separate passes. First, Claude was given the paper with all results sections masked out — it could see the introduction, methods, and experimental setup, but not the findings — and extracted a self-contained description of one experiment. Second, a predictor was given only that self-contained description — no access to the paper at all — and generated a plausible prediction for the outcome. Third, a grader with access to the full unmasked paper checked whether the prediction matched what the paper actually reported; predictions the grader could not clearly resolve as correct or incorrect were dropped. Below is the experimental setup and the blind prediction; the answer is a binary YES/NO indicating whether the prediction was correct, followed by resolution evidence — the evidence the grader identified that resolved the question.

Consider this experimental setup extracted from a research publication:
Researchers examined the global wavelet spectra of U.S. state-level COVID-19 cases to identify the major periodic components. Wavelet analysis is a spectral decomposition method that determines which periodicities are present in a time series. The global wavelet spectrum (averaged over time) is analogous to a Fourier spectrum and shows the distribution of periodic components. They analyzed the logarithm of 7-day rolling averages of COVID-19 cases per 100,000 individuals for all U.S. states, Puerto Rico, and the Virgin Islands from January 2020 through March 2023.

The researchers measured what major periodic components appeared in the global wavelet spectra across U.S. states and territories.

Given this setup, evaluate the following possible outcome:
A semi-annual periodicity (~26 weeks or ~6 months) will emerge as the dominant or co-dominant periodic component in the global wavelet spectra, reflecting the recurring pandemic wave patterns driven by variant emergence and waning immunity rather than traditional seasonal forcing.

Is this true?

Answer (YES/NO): NO